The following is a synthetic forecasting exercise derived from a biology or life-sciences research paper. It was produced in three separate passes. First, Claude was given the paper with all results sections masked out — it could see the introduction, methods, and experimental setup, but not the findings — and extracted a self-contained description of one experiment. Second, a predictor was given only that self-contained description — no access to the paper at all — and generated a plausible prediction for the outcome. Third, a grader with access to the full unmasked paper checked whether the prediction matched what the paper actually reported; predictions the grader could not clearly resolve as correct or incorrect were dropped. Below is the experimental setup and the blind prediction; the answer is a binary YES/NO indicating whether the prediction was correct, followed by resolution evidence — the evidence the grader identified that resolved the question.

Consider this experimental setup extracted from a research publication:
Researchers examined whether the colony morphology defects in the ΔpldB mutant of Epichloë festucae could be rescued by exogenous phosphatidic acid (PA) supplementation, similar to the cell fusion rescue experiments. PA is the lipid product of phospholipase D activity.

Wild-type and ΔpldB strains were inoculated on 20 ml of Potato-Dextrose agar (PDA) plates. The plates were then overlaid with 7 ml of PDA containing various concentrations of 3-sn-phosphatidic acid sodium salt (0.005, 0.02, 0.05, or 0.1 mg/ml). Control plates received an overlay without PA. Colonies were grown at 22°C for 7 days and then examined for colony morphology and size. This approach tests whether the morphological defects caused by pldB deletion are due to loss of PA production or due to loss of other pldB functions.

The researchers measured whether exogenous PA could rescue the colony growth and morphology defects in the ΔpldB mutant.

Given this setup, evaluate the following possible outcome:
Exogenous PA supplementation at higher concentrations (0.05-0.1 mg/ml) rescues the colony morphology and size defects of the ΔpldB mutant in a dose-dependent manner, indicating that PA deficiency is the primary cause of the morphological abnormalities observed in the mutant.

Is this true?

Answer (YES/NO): NO